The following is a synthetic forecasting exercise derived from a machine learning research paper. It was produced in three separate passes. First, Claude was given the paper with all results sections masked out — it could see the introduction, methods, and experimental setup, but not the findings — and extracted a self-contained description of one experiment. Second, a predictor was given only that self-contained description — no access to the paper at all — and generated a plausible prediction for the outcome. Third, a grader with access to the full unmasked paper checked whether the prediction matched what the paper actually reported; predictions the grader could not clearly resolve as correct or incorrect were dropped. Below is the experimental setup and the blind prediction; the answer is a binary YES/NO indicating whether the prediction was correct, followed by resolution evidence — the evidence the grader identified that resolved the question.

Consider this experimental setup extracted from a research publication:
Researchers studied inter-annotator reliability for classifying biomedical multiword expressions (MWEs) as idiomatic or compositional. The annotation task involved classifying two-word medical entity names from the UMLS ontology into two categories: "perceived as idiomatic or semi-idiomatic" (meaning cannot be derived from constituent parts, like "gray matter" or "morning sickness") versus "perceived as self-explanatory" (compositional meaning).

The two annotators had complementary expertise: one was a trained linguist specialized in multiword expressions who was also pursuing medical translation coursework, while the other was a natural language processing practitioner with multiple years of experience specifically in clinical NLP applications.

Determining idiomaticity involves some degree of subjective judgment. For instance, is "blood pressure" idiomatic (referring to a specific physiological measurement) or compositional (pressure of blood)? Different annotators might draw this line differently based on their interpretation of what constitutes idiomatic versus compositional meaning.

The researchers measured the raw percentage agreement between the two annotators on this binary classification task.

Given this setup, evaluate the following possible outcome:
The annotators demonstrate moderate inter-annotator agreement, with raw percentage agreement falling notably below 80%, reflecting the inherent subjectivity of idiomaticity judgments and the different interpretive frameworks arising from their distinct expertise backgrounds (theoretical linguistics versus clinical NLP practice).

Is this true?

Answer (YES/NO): NO